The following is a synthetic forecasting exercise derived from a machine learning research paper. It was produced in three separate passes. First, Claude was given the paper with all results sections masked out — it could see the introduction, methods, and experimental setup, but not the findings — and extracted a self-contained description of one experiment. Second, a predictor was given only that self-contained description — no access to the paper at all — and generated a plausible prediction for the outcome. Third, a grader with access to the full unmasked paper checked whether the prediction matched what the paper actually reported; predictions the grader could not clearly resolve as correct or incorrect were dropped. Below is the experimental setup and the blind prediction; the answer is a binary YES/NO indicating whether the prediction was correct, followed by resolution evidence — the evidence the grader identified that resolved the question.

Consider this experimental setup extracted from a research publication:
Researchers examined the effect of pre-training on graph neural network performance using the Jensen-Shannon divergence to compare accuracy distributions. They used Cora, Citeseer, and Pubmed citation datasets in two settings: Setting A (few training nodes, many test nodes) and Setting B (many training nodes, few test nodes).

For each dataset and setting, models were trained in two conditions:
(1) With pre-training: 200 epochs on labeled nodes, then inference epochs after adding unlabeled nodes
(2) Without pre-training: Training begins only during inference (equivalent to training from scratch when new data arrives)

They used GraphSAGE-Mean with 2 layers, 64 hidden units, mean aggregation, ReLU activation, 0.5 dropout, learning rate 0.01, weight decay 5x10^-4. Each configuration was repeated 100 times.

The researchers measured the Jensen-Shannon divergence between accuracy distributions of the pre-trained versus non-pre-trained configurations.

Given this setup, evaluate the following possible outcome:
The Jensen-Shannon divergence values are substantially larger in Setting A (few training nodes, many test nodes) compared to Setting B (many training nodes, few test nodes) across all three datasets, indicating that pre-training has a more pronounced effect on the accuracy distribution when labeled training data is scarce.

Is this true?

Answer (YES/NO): NO